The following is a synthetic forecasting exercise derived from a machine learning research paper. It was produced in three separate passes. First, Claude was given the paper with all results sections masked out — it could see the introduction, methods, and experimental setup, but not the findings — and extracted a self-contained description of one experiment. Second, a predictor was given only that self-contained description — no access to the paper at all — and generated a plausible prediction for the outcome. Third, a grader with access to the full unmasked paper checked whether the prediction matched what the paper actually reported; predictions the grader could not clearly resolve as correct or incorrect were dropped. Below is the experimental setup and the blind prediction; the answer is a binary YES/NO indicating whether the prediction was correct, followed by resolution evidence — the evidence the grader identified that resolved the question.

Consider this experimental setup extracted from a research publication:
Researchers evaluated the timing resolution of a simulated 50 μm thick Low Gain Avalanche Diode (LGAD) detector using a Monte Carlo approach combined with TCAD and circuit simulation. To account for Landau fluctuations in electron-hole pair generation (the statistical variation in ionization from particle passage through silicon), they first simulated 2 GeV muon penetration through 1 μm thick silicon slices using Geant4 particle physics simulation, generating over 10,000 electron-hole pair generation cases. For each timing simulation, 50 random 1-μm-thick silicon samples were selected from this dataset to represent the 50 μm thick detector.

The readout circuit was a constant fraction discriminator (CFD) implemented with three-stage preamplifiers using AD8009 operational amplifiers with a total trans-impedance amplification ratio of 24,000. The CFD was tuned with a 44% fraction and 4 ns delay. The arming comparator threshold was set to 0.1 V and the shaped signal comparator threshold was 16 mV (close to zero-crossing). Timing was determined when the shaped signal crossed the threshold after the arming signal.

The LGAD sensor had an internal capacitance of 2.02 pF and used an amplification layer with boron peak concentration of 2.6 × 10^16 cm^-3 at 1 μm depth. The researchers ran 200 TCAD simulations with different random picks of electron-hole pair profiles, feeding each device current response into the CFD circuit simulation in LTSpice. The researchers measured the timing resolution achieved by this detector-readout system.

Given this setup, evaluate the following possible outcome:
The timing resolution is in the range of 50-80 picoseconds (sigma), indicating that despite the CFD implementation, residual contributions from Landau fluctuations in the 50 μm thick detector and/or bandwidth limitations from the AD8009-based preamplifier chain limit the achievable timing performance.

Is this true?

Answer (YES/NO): NO